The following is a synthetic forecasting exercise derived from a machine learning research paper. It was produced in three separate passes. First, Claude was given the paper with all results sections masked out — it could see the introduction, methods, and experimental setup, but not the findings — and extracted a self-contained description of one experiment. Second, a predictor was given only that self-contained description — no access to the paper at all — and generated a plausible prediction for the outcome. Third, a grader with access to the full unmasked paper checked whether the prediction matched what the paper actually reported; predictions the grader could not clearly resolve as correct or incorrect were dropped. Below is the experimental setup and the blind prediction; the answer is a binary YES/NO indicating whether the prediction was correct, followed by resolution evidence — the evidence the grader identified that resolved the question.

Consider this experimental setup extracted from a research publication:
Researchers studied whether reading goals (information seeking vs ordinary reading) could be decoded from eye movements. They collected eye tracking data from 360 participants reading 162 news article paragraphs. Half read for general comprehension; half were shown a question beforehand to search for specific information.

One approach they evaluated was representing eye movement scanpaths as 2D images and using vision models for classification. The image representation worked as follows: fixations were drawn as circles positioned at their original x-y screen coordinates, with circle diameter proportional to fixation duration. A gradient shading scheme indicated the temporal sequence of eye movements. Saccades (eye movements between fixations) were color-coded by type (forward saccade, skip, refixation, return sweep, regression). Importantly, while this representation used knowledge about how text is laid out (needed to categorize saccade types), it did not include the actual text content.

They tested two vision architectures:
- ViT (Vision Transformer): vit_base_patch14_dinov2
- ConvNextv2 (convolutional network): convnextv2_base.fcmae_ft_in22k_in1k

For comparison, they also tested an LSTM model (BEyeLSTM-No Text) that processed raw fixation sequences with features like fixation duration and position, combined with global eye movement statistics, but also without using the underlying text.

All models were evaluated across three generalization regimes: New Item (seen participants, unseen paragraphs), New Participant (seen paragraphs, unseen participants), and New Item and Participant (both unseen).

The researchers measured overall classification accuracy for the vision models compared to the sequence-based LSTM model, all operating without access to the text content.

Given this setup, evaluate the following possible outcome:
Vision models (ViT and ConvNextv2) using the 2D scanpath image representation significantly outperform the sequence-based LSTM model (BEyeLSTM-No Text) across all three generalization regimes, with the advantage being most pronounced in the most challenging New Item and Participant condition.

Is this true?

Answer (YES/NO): NO